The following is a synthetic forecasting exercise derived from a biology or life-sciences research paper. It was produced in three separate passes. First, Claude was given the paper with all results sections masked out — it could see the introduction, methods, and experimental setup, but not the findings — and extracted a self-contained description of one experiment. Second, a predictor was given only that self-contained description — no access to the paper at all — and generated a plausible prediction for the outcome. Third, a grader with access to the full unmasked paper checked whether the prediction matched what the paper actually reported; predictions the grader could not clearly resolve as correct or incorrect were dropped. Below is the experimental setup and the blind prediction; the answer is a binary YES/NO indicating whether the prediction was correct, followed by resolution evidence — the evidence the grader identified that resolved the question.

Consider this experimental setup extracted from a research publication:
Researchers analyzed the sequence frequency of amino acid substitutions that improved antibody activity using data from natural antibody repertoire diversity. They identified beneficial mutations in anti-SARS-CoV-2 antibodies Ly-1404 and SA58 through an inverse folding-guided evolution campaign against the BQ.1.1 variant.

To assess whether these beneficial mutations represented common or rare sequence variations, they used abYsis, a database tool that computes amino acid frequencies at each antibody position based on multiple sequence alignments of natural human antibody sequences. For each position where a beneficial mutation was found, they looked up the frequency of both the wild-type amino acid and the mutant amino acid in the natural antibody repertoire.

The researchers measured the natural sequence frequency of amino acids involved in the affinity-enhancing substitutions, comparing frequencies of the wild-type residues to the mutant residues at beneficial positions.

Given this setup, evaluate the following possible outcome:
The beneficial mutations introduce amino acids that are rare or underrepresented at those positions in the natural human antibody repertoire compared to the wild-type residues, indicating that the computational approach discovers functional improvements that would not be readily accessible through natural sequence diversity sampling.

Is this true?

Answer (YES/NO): NO